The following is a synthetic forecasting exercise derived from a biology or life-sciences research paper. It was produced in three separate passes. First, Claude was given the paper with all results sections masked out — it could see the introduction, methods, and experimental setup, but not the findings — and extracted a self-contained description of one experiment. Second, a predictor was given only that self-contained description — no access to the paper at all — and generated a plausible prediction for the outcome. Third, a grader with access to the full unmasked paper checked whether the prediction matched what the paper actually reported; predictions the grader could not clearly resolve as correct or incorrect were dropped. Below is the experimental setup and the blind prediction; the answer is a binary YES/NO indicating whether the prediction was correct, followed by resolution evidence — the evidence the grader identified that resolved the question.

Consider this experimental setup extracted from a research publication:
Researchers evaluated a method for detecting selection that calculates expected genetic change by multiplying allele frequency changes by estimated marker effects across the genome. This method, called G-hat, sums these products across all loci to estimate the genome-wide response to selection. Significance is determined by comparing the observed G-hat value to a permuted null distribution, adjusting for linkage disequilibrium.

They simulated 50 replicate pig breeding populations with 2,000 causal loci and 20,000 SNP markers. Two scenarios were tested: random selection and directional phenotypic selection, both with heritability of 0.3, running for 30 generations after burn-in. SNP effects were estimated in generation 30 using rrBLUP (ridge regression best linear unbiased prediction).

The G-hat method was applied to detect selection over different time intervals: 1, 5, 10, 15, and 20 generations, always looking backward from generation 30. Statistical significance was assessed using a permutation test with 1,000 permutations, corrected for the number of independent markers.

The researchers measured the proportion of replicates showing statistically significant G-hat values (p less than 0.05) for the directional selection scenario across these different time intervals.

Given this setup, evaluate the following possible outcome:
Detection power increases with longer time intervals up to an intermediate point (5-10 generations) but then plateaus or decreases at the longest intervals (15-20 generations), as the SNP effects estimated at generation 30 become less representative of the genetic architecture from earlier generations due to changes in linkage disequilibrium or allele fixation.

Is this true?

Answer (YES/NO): YES